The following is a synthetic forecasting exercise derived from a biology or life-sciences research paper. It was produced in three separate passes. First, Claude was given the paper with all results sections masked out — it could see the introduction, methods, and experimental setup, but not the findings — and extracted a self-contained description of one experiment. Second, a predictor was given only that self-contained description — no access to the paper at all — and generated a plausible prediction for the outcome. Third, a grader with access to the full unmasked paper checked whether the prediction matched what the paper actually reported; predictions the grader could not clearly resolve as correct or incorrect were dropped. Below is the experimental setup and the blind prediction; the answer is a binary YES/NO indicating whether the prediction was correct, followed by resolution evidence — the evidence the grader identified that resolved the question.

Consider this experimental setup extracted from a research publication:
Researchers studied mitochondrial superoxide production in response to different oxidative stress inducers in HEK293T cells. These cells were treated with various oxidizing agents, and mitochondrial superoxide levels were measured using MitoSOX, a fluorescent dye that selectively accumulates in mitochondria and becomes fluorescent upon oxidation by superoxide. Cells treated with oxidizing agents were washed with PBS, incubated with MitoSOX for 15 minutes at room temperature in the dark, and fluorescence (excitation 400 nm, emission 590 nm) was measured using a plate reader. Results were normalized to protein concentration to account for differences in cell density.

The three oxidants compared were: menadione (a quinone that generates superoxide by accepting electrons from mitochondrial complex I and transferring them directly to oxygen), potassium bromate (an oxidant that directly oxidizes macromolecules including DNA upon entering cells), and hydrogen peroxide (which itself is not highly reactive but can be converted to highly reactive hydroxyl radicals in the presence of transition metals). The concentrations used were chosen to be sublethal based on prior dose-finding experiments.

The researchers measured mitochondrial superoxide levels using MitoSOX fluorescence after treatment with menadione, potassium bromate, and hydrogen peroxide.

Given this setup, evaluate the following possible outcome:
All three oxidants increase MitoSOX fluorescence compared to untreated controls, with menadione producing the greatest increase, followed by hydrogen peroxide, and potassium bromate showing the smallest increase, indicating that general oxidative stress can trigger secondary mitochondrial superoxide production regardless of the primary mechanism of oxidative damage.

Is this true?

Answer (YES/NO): NO